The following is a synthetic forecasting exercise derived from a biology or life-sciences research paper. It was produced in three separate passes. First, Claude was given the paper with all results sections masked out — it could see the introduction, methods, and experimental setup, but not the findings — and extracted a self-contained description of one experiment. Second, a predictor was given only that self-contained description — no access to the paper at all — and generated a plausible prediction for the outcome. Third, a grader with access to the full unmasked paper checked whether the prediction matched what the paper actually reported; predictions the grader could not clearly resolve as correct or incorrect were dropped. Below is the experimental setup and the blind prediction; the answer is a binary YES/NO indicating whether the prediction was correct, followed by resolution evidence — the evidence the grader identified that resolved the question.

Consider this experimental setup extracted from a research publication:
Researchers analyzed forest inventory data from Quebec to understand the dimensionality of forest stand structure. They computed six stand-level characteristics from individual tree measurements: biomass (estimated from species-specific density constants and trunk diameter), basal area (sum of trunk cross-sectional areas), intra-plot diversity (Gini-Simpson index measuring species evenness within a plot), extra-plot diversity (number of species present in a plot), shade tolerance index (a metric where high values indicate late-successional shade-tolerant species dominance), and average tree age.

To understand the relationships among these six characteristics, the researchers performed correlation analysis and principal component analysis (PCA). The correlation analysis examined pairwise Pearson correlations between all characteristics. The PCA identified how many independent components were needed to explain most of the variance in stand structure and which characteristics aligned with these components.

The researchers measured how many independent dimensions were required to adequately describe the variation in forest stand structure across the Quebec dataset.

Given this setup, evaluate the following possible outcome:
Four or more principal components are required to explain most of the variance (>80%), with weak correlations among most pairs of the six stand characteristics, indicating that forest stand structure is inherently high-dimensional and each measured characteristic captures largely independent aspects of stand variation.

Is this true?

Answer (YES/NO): NO